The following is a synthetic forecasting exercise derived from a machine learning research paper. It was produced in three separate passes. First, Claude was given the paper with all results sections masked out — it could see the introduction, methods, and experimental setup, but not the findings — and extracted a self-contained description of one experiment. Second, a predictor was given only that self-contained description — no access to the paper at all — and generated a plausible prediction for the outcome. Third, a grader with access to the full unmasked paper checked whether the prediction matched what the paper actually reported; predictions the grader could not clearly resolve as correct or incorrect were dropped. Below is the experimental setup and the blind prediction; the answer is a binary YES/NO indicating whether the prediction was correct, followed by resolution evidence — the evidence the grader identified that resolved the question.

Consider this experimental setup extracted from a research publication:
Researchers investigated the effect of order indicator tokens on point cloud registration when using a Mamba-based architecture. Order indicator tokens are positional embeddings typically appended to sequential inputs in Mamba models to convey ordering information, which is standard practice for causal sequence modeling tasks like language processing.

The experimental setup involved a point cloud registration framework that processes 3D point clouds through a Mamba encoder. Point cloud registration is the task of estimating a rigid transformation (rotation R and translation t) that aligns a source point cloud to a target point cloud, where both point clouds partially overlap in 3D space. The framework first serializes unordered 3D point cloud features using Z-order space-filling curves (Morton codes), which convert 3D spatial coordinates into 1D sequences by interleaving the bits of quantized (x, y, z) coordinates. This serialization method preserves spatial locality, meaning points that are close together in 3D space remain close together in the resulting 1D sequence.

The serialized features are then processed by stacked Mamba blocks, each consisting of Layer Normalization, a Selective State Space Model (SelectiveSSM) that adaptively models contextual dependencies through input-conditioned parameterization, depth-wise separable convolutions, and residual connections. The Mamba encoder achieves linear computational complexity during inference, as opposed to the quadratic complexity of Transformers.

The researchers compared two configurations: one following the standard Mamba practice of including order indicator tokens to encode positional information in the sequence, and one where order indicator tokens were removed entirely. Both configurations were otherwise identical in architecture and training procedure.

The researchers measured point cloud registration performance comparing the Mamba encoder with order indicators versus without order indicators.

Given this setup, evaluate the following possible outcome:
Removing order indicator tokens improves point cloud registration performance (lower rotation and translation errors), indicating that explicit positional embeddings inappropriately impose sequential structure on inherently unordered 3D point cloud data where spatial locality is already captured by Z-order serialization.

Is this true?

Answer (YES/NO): YES